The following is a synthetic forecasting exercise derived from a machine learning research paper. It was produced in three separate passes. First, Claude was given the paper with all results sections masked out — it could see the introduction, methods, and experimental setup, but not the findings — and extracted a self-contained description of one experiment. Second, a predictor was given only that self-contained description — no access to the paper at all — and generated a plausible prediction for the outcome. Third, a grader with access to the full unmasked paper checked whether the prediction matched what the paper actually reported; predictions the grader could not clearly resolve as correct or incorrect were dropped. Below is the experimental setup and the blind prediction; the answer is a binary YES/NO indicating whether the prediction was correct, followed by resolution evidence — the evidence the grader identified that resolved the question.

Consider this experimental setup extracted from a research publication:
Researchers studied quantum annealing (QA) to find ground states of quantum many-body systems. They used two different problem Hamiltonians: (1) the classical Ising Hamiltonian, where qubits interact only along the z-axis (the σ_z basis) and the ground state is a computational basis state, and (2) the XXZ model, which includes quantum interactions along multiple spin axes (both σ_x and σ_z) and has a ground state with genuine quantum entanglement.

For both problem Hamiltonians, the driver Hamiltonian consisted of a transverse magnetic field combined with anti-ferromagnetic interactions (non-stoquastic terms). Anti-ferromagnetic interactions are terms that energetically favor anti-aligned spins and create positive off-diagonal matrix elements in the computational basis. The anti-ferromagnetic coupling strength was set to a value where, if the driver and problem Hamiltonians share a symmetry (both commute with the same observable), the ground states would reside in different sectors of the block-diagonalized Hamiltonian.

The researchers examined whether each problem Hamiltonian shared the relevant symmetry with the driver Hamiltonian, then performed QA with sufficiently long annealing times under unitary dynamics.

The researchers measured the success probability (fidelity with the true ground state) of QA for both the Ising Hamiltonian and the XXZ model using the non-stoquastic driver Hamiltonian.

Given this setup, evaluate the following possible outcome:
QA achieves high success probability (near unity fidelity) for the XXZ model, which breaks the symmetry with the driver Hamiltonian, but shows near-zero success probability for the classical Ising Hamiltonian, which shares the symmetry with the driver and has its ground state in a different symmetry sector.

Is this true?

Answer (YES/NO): NO